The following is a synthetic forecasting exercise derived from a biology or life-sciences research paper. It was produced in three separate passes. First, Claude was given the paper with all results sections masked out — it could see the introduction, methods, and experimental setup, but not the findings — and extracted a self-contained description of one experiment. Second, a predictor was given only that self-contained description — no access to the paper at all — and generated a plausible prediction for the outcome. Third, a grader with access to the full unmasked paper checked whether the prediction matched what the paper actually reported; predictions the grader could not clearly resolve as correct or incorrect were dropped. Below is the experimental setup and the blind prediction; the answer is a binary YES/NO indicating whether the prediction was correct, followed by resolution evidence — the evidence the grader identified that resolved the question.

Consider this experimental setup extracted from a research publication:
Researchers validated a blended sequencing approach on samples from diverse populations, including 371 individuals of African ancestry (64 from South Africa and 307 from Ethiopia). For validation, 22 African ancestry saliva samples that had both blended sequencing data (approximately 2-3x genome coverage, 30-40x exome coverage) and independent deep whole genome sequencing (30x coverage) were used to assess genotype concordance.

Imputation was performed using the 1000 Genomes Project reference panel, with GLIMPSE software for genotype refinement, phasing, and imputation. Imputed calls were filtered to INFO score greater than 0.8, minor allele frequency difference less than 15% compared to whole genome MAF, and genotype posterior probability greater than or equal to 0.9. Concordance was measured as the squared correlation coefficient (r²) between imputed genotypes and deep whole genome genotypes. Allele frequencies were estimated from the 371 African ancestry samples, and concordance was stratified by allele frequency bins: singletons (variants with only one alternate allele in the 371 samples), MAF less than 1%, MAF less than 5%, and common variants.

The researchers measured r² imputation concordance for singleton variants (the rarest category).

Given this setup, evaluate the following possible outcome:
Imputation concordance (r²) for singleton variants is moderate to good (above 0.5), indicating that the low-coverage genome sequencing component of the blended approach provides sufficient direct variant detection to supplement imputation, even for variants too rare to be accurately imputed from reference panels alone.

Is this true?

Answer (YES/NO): NO